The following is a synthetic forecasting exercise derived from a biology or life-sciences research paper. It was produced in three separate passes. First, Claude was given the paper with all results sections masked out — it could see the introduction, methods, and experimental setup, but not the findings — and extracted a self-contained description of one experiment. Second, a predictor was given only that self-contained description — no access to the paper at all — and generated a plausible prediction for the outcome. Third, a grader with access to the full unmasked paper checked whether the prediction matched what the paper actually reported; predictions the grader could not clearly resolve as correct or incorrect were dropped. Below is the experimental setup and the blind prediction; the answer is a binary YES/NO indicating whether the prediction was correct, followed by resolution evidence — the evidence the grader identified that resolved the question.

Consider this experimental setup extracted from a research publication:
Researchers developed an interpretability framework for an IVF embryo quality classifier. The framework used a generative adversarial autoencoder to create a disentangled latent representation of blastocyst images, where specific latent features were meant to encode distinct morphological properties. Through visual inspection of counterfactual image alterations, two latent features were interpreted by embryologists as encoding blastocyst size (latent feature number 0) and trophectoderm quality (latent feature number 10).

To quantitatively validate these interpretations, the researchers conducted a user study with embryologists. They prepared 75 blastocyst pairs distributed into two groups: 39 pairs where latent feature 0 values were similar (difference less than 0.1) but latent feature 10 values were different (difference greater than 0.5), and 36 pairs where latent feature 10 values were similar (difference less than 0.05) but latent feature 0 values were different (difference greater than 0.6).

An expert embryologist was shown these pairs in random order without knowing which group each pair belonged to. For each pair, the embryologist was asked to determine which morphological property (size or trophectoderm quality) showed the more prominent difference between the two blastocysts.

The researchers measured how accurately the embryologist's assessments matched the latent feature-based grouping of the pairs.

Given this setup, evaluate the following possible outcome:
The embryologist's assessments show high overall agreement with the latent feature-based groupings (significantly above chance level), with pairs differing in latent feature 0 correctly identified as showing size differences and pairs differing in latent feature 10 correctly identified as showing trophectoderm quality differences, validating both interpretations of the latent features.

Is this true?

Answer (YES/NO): YES